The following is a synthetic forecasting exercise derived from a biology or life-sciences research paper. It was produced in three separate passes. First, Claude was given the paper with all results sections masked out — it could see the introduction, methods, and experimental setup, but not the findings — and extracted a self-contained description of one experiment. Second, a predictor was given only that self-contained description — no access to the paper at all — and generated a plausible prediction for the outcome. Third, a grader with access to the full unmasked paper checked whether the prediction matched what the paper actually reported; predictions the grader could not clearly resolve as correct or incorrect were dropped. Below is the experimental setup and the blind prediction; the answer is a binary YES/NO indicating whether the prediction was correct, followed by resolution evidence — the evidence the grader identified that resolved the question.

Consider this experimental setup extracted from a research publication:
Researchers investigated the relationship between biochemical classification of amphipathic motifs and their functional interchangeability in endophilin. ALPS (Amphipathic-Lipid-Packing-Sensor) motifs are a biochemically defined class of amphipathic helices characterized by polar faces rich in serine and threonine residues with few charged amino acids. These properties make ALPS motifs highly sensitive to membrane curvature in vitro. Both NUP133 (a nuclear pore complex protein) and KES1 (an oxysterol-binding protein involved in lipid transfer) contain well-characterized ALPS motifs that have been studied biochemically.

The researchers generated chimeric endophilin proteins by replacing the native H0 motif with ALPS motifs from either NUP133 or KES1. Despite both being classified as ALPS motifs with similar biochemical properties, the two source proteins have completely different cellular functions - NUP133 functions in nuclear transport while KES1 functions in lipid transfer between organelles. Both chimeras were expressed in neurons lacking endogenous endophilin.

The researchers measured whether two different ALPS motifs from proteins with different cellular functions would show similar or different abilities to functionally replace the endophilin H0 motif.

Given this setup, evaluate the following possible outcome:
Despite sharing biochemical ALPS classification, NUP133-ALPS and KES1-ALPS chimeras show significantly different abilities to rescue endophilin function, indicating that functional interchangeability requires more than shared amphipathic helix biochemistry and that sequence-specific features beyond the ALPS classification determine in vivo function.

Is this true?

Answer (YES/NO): YES